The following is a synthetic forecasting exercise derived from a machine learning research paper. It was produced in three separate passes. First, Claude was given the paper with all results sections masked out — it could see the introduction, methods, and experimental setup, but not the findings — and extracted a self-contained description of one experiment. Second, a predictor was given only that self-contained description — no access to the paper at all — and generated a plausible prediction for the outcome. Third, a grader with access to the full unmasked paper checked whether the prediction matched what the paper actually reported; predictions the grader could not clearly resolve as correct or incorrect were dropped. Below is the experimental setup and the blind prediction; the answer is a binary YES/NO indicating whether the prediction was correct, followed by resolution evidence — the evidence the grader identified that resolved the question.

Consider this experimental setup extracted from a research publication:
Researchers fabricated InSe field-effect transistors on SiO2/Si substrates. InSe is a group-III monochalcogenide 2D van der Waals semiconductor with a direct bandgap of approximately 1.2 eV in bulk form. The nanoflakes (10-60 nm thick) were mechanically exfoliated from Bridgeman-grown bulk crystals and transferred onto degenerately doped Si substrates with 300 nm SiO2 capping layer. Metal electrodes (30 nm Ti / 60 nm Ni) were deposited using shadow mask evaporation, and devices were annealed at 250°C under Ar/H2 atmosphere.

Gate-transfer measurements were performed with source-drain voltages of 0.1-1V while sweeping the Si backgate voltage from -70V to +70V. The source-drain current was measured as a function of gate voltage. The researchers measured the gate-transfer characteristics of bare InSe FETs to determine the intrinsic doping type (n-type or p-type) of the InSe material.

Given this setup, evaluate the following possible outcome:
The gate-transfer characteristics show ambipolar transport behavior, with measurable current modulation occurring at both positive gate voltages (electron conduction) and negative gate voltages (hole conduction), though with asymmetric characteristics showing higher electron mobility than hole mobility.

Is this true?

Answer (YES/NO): NO